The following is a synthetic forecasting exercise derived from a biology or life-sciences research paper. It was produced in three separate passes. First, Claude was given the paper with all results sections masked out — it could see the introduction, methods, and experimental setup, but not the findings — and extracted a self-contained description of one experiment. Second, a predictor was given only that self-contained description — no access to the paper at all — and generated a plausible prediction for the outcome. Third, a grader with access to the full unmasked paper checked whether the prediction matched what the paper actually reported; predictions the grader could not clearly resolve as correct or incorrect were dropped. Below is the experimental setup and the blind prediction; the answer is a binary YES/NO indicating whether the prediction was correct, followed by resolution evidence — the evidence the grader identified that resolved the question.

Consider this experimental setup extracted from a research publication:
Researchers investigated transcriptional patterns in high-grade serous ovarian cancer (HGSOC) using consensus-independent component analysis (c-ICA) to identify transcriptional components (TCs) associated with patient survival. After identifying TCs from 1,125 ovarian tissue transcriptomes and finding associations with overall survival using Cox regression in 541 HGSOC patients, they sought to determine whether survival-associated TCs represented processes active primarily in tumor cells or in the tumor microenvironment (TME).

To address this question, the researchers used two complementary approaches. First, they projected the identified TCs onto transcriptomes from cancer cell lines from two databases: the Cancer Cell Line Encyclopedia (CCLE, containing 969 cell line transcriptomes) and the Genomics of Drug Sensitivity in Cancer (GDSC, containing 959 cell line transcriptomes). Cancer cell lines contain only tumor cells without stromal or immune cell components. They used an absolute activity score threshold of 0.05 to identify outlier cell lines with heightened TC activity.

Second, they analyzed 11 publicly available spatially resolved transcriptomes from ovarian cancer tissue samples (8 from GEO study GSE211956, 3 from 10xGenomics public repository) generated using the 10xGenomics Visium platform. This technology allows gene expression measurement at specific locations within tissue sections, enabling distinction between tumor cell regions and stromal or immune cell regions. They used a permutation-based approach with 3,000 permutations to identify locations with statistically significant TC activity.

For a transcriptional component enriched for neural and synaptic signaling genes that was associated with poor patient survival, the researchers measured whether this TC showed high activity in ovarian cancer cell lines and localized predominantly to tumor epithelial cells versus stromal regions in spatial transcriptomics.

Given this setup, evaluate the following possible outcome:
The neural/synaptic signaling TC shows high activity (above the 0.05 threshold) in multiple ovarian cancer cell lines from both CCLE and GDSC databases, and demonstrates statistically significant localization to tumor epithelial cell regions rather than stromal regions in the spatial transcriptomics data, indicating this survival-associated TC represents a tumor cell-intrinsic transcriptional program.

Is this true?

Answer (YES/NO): NO